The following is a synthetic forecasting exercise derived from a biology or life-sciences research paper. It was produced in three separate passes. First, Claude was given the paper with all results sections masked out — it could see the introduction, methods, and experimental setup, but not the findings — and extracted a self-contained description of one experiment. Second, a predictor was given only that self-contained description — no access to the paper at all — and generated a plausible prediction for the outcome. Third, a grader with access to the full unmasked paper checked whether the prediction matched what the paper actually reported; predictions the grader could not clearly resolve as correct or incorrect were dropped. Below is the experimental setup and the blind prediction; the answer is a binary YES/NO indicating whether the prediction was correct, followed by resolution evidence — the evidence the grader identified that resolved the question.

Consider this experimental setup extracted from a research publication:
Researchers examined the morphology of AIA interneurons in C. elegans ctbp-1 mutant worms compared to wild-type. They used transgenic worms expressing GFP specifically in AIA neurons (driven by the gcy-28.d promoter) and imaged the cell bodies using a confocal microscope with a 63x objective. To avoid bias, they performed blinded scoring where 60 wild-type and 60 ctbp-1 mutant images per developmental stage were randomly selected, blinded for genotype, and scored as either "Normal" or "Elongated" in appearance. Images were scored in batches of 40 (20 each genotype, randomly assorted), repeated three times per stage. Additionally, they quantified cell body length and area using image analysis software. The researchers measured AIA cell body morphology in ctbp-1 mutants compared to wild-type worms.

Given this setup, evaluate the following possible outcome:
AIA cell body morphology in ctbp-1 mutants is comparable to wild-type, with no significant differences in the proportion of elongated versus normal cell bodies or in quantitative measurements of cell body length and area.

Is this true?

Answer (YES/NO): NO